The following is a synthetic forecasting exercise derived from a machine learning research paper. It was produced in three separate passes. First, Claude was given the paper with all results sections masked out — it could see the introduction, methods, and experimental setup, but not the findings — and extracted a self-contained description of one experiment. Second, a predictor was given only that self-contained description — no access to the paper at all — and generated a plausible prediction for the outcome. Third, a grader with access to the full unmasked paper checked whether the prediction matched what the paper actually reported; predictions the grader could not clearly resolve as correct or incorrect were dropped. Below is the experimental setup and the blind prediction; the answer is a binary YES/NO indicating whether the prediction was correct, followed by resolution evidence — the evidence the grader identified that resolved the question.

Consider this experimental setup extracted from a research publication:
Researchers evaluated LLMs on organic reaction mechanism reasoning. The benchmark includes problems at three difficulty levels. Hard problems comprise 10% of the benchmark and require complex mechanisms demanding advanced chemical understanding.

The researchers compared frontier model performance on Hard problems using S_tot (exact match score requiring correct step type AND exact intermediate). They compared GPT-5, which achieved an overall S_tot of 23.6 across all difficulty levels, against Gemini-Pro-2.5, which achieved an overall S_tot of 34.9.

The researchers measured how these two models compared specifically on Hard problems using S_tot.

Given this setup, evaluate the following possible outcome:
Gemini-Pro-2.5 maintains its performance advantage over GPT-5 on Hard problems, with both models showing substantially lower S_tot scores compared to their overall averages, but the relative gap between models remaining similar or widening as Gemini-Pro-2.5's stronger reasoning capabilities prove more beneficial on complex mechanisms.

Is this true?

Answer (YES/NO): YES